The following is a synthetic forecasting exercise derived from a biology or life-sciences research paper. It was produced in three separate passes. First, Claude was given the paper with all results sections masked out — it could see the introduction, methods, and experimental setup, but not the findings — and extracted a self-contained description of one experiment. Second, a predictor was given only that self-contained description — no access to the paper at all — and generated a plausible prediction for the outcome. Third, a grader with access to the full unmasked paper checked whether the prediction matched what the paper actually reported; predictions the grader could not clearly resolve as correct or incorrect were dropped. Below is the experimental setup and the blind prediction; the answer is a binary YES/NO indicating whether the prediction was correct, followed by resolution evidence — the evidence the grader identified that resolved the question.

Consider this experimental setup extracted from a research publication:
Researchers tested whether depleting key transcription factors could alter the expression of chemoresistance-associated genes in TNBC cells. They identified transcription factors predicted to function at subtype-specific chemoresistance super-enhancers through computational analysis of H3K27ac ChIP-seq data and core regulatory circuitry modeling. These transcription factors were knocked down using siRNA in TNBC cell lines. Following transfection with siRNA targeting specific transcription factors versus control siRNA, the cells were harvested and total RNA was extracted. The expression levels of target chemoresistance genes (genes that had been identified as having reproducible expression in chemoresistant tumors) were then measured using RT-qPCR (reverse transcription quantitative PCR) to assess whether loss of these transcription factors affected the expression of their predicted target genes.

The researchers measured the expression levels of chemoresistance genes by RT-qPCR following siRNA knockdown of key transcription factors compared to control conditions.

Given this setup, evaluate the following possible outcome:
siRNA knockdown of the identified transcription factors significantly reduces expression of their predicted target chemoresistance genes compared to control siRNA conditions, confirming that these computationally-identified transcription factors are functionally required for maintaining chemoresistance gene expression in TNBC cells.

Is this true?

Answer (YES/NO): YES